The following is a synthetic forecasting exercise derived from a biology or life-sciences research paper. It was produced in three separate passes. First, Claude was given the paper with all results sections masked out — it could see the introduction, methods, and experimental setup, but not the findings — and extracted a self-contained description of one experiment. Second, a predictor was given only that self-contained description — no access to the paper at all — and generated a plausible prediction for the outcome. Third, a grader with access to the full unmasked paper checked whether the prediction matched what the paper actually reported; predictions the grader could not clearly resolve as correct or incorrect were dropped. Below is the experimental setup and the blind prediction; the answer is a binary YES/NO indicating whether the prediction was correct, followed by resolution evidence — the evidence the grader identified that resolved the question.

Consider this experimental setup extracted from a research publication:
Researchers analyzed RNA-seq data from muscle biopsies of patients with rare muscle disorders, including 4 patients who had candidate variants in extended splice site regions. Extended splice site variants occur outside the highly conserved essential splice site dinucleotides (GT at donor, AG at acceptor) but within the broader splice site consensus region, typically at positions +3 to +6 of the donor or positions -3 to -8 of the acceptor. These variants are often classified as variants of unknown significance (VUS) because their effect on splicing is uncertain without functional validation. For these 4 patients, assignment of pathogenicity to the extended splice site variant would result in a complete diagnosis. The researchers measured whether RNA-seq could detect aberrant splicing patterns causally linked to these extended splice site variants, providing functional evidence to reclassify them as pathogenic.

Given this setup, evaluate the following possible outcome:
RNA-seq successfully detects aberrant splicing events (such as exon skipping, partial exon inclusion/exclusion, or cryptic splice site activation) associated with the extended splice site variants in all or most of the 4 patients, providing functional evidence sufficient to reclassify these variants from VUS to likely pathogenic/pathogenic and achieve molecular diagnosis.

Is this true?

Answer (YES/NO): NO